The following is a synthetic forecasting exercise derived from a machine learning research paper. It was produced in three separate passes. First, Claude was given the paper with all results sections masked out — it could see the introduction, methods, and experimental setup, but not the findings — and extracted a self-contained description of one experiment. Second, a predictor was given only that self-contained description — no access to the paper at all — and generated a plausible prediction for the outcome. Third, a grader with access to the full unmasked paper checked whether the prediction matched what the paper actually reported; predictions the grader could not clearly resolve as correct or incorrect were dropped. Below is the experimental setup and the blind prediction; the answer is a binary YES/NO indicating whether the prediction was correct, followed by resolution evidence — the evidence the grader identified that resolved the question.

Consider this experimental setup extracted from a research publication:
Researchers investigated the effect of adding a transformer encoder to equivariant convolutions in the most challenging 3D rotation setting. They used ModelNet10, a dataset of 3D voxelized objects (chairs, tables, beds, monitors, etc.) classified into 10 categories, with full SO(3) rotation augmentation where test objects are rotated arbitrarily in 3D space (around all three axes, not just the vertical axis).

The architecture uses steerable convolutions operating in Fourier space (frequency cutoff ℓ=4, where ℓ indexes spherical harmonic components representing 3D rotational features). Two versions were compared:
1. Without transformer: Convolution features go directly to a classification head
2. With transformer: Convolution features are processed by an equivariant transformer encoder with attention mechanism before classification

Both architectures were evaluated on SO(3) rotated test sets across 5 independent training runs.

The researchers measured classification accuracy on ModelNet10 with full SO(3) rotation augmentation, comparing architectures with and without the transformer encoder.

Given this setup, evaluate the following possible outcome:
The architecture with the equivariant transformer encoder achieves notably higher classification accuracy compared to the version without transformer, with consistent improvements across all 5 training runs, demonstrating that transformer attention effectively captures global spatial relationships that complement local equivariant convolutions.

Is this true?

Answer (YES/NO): NO